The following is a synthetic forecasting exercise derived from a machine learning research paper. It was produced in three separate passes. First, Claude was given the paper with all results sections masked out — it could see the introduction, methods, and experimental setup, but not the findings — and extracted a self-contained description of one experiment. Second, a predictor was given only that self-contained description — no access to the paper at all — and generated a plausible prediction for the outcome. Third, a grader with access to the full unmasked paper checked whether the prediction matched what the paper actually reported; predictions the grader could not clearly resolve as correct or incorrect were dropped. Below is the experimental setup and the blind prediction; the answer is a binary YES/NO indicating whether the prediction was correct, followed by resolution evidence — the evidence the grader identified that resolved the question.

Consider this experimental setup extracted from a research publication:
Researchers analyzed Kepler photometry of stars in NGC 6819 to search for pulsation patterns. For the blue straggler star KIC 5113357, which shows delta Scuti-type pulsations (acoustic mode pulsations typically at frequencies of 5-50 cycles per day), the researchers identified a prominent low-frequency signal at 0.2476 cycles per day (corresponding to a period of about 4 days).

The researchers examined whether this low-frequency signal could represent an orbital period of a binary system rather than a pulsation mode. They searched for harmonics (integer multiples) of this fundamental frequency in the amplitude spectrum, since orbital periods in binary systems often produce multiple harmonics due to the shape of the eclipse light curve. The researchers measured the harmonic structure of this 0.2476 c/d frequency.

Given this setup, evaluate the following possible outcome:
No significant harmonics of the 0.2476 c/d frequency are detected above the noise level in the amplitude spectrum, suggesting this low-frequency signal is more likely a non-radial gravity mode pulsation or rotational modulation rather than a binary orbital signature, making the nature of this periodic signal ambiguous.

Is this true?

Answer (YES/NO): NO